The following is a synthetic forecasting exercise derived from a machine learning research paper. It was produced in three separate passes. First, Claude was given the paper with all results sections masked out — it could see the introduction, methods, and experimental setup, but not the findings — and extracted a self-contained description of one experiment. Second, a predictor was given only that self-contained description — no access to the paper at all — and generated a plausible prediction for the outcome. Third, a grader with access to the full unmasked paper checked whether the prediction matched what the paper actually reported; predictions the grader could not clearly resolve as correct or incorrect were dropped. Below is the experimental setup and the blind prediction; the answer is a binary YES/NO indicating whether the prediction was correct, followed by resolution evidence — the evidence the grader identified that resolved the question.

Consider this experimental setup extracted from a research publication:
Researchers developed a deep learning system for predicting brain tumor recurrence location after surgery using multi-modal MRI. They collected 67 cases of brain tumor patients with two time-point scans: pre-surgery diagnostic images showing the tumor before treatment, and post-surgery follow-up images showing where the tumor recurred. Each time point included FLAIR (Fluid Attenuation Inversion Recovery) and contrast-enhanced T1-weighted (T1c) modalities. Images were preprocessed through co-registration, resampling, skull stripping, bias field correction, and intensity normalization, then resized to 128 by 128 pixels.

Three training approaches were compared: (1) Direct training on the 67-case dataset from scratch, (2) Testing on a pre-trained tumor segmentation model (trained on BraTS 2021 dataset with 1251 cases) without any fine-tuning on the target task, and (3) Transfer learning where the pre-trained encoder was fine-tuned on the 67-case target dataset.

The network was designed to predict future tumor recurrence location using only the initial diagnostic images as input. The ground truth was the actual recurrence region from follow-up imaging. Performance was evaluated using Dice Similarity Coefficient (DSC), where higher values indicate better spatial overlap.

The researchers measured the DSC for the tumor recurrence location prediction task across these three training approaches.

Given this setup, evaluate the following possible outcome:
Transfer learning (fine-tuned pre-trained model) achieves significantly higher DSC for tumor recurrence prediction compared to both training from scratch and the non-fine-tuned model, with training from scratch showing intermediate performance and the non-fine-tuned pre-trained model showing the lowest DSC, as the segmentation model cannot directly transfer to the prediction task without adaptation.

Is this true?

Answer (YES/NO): NO